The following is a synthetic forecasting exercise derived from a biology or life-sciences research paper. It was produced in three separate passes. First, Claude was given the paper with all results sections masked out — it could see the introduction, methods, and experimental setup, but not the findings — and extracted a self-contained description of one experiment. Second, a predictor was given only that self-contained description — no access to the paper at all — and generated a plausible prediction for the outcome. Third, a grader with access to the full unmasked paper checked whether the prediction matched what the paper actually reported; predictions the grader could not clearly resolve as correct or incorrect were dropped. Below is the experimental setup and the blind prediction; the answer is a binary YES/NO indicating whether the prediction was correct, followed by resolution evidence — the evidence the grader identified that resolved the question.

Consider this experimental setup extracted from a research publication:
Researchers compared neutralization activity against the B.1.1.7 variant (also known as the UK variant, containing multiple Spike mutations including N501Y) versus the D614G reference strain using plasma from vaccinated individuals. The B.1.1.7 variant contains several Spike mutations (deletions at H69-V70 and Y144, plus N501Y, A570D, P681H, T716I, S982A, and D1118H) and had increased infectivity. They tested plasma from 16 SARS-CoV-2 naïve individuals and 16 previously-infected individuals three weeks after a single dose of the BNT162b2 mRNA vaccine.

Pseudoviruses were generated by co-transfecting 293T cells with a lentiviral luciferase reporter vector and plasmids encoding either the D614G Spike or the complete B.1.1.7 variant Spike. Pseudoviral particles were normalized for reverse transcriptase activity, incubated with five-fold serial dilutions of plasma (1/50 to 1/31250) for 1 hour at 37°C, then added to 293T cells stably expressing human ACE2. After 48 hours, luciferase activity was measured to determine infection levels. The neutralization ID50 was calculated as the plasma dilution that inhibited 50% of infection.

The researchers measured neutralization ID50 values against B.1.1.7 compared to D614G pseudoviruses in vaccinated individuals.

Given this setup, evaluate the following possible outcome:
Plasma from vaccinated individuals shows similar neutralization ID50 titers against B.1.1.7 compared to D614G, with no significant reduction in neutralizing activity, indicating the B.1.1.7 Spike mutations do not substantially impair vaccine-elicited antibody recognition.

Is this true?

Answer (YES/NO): NO